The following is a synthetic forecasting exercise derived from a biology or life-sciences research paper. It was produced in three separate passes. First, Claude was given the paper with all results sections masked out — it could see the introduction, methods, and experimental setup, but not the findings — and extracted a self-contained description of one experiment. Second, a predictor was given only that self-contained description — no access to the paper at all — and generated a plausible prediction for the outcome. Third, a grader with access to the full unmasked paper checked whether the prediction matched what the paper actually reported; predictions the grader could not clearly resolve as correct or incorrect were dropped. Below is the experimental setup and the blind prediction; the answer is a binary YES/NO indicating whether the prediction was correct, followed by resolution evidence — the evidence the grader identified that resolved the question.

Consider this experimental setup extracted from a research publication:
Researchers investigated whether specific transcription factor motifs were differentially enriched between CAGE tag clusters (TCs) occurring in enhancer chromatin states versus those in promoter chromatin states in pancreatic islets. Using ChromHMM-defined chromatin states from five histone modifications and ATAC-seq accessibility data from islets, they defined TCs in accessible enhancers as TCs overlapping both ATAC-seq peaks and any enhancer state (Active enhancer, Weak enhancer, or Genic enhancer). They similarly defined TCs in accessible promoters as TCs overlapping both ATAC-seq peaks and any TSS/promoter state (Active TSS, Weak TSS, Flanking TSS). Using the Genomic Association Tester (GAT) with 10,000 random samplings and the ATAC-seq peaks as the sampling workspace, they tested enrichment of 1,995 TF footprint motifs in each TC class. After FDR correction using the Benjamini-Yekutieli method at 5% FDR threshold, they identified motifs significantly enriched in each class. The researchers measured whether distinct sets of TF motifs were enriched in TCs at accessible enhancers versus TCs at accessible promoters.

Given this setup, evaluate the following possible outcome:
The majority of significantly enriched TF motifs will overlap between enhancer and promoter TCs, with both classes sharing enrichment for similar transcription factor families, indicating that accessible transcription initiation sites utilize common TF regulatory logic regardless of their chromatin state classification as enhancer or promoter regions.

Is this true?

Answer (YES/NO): NO